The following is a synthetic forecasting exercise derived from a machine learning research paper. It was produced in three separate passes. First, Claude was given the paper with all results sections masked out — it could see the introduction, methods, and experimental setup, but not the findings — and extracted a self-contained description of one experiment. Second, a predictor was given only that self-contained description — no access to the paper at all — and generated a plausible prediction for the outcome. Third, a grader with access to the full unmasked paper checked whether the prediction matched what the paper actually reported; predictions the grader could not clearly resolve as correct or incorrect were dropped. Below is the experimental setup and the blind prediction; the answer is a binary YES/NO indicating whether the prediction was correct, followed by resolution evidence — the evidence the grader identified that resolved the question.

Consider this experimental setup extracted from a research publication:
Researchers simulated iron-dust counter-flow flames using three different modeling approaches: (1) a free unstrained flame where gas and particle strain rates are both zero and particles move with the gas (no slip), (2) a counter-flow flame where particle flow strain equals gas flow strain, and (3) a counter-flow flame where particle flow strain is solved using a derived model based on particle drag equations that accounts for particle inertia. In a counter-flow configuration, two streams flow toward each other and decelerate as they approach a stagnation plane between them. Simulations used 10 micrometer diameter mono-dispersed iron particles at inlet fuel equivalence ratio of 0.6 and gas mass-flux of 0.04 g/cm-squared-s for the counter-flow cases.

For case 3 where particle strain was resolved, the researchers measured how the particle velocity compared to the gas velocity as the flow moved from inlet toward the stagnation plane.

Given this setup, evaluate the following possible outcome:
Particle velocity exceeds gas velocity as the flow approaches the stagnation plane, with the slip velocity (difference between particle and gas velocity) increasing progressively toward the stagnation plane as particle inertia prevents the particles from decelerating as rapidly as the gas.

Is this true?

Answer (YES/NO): NO